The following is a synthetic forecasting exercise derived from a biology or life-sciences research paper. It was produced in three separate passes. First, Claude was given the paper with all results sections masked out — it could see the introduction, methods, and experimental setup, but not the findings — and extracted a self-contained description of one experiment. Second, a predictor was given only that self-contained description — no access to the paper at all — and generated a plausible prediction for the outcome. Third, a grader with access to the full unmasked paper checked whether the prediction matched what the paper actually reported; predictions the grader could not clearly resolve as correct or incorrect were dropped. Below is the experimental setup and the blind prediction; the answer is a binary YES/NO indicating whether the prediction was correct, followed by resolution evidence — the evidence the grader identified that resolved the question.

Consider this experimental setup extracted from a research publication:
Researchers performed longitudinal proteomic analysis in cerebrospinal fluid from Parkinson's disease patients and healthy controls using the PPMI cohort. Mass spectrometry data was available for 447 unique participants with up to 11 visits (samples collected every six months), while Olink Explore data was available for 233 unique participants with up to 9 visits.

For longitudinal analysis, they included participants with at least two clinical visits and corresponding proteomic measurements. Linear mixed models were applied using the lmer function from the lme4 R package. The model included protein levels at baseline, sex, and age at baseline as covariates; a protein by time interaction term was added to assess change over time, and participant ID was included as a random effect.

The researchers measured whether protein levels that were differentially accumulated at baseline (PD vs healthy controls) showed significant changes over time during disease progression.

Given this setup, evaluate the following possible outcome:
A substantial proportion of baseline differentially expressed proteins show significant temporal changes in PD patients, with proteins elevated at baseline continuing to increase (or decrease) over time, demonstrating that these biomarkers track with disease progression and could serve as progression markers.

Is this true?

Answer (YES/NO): NO